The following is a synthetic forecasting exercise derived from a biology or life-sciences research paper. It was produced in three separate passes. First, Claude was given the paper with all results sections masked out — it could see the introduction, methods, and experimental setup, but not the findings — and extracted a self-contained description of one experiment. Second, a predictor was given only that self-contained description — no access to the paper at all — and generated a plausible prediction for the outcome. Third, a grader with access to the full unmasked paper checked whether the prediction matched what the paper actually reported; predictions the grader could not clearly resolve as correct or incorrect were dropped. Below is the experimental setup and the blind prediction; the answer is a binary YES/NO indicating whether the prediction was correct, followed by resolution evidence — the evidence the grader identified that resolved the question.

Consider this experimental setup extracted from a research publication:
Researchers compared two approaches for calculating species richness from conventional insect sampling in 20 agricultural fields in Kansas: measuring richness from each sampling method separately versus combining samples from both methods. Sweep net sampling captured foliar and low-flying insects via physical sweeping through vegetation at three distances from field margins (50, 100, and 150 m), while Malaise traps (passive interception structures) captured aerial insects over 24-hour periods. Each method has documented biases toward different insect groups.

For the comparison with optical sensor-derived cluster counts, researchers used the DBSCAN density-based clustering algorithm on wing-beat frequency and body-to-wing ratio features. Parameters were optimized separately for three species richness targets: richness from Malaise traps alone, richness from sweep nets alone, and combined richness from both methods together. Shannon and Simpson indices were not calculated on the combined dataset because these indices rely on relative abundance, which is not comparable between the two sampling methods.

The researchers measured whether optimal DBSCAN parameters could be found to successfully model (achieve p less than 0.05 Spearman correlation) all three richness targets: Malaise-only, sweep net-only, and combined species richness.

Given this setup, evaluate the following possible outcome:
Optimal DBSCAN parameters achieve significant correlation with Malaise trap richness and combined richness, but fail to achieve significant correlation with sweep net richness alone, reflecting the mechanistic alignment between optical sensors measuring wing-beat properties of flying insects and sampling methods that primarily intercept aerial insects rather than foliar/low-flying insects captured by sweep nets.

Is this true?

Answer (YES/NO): NO